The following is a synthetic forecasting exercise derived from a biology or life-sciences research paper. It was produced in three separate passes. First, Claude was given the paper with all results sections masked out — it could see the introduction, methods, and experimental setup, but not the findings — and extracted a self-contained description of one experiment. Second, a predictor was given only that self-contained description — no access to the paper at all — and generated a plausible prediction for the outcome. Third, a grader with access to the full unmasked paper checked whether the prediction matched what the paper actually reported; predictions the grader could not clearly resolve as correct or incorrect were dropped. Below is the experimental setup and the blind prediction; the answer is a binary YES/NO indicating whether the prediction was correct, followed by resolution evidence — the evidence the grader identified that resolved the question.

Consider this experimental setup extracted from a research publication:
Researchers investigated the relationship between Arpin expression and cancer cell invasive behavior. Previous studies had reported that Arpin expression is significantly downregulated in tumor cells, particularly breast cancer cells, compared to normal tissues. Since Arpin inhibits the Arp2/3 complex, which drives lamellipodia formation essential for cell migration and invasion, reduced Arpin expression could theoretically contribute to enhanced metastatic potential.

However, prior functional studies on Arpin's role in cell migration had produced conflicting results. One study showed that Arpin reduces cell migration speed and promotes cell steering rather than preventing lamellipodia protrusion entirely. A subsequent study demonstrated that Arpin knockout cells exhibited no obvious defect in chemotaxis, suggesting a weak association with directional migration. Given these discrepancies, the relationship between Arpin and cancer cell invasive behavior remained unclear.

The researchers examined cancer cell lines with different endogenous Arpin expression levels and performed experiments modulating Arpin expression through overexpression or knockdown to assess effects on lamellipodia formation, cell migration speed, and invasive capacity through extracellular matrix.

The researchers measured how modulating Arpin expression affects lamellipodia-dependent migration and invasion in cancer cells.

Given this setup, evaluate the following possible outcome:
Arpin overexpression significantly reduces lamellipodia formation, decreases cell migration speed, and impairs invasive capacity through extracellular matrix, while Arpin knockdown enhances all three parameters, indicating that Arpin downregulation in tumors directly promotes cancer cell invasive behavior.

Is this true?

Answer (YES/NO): NO